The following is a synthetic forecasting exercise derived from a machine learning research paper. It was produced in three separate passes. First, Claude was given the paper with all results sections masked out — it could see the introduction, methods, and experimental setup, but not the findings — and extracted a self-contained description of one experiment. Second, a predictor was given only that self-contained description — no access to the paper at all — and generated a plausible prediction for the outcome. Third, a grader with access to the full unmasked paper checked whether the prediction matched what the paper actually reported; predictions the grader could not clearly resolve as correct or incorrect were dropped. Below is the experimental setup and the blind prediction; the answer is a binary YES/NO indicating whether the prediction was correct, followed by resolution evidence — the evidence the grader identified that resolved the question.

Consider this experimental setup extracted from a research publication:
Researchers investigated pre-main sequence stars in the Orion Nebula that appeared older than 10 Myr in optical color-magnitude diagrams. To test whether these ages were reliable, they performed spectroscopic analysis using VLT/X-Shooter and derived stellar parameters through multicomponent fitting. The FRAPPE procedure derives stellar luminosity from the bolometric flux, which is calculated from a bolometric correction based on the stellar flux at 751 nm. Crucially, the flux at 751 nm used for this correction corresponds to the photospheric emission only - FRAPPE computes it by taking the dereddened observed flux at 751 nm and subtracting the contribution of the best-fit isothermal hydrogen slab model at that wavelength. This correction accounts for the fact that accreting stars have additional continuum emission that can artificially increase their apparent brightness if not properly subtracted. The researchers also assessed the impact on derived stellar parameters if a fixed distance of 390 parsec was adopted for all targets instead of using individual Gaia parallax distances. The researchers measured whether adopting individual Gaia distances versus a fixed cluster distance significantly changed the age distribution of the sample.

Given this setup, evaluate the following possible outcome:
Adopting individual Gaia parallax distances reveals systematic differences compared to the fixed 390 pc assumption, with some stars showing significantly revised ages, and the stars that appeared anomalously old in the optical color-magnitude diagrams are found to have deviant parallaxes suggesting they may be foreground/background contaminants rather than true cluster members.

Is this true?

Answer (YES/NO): NO